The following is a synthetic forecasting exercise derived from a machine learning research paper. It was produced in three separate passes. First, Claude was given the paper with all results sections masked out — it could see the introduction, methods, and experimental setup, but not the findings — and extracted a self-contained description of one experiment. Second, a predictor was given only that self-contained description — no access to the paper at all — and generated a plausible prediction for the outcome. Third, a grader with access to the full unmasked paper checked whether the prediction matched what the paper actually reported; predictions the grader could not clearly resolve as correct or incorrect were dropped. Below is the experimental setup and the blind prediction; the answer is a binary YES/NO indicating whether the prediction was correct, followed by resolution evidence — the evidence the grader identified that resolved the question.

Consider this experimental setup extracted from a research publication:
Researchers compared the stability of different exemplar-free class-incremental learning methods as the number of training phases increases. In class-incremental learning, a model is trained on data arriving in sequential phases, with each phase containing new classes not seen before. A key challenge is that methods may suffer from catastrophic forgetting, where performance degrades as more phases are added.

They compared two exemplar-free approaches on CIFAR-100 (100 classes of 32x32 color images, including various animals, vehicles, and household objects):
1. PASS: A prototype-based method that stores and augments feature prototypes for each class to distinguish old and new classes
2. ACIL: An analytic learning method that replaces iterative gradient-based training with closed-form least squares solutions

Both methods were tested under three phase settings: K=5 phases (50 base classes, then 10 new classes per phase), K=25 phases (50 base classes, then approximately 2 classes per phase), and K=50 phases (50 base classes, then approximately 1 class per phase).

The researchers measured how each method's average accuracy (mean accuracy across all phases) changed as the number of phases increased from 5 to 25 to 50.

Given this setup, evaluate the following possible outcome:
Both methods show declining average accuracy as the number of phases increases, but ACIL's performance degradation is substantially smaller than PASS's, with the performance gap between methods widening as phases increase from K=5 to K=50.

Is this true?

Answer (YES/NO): NO